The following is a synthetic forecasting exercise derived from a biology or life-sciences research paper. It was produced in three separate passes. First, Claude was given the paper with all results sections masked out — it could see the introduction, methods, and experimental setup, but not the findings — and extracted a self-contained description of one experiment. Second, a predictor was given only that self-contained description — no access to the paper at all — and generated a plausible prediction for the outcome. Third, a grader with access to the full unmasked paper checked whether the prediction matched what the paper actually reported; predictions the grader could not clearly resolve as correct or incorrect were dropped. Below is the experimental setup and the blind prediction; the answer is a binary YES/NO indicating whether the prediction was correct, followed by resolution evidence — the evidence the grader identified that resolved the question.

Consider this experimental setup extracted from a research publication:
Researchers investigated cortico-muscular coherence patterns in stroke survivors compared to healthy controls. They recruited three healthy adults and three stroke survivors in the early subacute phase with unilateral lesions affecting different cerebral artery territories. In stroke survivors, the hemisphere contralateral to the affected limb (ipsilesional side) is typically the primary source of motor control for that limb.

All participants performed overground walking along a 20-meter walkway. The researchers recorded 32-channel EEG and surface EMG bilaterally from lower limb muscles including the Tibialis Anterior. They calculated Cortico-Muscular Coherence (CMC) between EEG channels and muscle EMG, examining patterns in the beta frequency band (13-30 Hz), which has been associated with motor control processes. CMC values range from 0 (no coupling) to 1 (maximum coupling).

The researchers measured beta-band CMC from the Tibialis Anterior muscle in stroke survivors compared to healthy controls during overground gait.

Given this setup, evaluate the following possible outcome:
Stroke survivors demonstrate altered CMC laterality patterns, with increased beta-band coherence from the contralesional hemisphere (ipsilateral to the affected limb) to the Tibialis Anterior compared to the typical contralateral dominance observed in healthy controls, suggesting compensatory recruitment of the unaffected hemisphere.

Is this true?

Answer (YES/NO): NO